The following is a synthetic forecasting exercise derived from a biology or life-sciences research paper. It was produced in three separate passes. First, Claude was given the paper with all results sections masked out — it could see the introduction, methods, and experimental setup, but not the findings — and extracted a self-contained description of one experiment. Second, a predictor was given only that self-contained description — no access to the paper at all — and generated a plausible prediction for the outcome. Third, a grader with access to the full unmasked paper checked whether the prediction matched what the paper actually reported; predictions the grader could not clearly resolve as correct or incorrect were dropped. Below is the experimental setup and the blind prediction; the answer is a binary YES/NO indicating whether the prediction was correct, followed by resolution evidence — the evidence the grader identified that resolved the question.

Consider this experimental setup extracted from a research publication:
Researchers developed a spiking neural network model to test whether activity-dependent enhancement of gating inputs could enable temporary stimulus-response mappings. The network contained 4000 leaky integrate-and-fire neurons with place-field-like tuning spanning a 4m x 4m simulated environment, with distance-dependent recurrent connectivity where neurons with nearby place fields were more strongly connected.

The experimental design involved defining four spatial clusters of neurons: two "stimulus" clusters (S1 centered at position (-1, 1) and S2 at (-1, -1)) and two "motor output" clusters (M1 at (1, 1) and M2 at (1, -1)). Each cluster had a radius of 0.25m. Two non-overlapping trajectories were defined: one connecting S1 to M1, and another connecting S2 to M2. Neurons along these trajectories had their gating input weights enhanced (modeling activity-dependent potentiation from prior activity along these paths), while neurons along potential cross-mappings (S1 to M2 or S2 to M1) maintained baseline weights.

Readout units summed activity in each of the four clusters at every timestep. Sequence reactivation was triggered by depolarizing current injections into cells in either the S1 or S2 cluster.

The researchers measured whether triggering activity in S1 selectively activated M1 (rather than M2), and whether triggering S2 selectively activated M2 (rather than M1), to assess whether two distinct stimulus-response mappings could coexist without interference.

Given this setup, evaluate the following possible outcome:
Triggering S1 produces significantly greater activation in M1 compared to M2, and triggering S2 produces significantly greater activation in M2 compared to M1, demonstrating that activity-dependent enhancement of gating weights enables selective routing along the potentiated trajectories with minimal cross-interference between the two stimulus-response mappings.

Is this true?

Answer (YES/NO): YES